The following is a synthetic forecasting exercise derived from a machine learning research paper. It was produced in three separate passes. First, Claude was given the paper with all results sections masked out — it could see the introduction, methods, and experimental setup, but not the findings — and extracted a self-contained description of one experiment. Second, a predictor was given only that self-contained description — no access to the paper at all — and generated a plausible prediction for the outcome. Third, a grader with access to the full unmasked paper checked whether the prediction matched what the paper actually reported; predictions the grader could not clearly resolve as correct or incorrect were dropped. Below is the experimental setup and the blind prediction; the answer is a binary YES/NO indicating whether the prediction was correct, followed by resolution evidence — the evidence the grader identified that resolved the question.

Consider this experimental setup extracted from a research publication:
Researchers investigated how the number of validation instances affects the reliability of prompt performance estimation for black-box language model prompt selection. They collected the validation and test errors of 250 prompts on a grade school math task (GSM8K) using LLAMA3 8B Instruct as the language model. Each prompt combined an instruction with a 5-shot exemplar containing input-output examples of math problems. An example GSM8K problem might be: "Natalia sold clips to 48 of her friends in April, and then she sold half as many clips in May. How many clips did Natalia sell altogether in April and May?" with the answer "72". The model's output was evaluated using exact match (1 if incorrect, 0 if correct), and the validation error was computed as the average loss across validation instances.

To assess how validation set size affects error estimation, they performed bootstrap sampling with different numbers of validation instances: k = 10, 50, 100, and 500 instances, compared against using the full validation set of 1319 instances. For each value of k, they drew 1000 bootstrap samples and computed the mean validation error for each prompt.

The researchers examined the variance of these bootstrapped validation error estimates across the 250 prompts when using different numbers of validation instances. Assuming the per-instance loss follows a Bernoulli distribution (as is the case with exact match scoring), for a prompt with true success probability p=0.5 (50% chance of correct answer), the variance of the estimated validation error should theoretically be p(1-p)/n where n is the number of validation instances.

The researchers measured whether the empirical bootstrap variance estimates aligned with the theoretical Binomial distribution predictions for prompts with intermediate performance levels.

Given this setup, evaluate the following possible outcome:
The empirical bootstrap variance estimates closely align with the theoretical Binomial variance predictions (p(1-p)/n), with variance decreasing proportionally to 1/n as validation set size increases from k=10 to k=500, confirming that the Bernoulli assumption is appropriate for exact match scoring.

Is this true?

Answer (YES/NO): YES